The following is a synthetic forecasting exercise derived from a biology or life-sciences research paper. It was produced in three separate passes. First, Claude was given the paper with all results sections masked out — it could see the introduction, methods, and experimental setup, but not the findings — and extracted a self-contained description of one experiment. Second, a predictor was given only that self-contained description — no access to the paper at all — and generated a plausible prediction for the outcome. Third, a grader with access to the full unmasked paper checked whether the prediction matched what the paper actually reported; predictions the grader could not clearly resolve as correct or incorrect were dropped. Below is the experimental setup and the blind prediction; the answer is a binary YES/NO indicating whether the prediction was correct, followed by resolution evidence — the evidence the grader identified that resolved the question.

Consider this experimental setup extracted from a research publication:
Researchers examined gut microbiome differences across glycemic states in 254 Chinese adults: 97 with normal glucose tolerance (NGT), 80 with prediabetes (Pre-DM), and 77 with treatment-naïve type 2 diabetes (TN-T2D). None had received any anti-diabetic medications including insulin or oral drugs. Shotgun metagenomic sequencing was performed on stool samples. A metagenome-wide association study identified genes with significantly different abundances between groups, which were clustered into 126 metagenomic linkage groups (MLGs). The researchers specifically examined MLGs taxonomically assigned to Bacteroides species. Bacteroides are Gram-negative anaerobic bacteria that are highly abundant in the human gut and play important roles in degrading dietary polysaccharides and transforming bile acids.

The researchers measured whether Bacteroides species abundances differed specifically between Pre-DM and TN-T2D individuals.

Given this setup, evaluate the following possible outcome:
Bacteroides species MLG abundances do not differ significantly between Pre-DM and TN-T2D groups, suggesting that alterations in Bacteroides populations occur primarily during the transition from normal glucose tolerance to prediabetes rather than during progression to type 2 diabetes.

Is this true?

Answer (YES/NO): NO